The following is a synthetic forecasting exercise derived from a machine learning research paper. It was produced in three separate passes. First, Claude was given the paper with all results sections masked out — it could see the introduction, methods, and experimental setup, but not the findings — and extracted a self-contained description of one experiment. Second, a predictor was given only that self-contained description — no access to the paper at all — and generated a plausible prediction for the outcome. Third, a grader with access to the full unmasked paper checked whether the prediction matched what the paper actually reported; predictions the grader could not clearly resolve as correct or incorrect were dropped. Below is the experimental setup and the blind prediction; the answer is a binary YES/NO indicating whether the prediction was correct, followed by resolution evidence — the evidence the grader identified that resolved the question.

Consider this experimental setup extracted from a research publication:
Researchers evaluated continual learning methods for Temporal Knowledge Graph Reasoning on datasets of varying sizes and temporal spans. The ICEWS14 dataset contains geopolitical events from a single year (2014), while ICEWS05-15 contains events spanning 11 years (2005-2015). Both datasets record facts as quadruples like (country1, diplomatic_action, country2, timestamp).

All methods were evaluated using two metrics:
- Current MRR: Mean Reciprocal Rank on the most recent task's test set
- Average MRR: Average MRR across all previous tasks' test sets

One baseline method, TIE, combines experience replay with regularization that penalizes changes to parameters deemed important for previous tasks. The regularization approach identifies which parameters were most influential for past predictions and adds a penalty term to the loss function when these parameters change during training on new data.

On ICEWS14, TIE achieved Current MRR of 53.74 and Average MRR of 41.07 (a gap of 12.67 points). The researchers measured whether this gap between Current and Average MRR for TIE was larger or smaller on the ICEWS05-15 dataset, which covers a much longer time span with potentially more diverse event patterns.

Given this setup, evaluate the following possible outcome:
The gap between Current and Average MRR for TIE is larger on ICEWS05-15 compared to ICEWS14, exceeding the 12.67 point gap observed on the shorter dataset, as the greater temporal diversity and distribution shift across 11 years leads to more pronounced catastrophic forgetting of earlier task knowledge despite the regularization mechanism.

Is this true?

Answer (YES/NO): YES